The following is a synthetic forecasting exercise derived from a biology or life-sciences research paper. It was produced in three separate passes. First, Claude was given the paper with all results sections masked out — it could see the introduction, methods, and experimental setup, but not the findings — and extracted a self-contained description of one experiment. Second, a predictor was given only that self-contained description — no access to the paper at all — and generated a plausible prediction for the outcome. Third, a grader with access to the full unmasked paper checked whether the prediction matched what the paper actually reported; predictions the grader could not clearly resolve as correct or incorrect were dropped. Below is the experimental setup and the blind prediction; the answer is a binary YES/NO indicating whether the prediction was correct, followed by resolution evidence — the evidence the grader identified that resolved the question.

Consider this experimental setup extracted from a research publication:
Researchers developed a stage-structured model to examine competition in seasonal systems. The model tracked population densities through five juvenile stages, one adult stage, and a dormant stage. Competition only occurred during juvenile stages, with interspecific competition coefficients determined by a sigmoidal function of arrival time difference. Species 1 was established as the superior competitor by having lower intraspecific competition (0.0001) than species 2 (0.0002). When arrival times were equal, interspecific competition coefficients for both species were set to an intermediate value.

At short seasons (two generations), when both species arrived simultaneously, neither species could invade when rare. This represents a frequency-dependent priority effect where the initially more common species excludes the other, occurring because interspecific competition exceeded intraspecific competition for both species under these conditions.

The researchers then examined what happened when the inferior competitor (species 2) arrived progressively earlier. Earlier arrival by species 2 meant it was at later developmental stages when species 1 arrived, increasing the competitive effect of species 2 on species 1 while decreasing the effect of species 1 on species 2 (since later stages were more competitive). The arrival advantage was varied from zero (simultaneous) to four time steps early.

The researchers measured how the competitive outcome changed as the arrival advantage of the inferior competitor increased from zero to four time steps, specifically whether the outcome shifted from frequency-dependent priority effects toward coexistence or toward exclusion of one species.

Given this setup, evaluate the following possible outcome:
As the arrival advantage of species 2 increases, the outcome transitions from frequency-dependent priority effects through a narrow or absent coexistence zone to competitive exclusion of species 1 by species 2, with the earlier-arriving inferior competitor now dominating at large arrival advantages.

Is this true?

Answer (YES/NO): NO